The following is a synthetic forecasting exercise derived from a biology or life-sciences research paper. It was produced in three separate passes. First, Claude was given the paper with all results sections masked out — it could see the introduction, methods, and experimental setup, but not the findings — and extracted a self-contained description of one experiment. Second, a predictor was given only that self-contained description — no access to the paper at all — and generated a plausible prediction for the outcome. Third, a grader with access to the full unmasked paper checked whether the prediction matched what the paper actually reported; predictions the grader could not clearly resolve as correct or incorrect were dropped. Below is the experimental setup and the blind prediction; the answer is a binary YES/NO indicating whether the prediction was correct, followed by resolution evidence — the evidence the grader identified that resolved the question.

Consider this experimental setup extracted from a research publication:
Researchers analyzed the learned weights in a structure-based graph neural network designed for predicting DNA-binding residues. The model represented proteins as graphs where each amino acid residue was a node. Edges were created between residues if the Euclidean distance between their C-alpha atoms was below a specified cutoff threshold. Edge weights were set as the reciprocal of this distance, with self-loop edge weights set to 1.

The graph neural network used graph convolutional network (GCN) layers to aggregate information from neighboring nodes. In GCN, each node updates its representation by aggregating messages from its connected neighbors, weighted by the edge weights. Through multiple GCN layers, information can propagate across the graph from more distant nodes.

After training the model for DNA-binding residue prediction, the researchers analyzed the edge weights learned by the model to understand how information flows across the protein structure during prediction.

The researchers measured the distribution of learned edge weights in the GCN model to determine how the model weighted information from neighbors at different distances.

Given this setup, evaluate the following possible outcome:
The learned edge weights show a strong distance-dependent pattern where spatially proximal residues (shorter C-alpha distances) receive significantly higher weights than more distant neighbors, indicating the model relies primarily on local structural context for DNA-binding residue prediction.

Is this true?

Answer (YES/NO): YES